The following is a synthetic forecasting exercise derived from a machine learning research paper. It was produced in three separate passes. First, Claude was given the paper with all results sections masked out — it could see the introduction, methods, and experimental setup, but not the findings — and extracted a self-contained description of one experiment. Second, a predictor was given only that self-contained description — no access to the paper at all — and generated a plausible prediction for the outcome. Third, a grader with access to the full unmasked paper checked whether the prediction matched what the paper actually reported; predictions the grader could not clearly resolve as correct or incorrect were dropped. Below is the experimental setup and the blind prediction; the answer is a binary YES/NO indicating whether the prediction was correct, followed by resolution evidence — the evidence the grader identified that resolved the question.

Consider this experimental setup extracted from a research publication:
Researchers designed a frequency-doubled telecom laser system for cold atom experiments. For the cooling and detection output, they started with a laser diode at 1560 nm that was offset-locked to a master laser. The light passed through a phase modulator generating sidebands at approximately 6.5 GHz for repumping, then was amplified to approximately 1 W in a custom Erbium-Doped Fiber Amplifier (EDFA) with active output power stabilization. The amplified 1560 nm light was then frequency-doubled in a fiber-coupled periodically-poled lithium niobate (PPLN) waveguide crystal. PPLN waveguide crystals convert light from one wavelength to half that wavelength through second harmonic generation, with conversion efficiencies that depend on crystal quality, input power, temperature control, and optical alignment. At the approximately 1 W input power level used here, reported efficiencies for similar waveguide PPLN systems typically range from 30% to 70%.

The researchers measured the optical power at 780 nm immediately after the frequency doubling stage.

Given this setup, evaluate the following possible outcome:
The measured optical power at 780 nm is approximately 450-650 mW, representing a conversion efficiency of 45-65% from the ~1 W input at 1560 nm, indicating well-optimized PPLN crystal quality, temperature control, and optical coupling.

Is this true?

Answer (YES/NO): YES